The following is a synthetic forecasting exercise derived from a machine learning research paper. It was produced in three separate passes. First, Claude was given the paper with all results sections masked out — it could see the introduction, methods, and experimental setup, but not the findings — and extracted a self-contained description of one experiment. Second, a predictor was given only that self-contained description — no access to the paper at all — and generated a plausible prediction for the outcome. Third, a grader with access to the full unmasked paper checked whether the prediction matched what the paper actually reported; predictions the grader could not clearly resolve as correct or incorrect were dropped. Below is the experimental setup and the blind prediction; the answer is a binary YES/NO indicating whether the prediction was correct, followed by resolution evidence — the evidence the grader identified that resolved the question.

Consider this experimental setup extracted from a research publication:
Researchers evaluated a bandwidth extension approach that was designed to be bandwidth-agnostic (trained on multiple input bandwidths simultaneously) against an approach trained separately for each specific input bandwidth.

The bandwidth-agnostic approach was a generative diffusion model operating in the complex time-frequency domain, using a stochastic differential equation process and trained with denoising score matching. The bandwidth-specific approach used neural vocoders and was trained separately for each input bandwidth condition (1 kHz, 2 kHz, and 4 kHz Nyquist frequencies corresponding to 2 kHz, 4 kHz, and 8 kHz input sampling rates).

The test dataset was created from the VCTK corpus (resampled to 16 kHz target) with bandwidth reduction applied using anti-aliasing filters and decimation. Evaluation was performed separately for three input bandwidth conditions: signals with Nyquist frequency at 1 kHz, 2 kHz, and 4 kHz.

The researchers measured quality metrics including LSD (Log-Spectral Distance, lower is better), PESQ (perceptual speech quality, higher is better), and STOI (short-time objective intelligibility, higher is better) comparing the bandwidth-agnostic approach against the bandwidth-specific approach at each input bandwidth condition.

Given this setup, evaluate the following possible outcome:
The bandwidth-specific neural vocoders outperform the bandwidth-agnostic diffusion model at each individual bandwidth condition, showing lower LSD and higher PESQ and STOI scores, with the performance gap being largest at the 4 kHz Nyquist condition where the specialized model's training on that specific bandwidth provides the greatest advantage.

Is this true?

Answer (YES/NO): NO